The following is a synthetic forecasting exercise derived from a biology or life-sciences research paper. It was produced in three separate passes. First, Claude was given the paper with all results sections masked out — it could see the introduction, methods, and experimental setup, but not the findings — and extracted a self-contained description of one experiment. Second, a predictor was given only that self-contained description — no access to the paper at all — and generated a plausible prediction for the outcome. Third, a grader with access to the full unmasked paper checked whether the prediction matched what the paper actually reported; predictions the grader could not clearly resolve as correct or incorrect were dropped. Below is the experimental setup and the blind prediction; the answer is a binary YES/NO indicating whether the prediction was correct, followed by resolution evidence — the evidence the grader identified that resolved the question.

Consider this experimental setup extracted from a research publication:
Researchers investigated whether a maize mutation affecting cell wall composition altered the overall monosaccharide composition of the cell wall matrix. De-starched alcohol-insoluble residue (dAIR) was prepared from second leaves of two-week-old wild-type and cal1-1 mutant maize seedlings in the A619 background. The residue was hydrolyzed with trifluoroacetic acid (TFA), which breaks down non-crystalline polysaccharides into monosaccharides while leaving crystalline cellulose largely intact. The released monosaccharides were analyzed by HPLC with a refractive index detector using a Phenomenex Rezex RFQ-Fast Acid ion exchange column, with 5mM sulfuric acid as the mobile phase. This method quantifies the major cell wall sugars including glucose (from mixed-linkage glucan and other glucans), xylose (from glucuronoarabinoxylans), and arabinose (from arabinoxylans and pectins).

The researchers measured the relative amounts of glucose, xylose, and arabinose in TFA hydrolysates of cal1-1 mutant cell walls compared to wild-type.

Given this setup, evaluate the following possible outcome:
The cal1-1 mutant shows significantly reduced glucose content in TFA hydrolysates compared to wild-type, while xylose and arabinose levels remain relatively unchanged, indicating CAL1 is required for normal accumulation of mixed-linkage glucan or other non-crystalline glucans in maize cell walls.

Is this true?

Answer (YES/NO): NO